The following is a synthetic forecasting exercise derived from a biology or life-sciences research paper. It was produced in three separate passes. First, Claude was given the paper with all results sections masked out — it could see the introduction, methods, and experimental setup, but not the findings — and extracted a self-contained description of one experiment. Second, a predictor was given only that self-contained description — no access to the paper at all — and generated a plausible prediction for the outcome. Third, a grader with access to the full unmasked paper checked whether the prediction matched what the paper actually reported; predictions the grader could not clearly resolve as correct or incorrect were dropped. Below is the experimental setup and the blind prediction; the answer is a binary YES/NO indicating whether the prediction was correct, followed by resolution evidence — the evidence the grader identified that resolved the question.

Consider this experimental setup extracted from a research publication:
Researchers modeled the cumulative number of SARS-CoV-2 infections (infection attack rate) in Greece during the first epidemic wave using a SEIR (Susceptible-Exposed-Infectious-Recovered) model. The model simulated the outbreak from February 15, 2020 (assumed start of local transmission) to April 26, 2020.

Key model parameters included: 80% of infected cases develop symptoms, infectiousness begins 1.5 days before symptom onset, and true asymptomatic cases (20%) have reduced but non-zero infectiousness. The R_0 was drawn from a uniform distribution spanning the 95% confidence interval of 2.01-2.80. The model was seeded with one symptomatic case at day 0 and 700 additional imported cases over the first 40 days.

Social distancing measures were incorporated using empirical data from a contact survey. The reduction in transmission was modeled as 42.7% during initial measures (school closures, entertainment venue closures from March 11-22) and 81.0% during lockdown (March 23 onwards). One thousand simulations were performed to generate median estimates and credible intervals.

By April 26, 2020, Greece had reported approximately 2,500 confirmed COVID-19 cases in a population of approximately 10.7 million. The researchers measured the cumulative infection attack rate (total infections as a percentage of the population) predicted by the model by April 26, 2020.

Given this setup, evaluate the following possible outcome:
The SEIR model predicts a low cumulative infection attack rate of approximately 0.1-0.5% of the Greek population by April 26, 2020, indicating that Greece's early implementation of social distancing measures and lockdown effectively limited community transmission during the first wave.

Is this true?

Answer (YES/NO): YES